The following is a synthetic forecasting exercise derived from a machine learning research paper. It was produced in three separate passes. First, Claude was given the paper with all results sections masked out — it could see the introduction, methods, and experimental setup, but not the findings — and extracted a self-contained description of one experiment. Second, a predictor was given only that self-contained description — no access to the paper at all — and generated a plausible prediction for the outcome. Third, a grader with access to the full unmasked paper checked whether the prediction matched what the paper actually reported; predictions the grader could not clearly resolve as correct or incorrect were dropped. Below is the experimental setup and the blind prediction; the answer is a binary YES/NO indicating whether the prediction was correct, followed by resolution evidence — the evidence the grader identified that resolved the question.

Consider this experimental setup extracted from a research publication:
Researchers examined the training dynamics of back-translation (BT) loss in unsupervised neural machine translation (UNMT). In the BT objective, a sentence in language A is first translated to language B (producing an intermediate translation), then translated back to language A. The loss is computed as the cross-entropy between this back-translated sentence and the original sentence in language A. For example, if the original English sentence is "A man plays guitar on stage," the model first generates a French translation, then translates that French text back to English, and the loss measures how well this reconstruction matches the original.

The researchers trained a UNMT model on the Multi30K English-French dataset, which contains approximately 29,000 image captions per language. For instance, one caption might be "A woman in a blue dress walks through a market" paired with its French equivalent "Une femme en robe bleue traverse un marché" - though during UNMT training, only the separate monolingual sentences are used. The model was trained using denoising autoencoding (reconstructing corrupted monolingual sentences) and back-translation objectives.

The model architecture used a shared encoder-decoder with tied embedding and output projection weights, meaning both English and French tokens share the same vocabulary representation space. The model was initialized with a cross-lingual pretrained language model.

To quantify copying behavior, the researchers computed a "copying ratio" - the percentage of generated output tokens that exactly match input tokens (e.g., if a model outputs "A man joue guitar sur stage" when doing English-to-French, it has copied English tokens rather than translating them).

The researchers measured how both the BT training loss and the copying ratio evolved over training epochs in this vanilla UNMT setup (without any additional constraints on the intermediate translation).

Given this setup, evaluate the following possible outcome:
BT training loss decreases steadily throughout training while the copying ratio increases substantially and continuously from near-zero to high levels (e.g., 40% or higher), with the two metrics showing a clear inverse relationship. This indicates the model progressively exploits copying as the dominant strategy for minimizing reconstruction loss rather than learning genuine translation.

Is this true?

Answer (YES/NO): NO